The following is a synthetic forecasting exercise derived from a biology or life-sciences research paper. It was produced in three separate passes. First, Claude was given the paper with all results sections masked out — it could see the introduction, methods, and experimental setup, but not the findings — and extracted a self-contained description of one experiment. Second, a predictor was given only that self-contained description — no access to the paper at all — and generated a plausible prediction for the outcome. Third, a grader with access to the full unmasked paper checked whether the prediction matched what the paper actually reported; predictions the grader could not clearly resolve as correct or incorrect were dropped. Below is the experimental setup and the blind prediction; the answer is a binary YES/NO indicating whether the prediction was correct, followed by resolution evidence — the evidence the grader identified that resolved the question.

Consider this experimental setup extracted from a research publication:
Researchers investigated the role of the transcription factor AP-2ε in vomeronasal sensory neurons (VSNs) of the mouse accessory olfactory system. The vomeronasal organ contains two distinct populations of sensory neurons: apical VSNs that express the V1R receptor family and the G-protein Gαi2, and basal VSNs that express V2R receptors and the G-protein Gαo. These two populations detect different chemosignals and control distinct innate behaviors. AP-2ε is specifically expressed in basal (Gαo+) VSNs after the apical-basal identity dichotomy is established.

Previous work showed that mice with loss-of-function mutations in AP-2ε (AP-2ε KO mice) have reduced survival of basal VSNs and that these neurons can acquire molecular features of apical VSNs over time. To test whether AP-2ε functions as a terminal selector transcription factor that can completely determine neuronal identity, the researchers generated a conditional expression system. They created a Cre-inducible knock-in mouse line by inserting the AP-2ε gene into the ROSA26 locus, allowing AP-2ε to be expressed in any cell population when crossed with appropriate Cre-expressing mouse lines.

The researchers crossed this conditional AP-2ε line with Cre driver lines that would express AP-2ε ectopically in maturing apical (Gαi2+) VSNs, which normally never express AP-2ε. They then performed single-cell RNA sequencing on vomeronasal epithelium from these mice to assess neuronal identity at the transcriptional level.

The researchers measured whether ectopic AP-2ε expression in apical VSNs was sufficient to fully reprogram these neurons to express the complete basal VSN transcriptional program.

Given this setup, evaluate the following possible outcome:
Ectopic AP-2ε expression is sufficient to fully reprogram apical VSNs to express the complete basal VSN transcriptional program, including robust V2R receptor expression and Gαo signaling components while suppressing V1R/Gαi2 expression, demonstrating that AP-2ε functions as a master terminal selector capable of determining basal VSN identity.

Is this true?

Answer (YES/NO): NO